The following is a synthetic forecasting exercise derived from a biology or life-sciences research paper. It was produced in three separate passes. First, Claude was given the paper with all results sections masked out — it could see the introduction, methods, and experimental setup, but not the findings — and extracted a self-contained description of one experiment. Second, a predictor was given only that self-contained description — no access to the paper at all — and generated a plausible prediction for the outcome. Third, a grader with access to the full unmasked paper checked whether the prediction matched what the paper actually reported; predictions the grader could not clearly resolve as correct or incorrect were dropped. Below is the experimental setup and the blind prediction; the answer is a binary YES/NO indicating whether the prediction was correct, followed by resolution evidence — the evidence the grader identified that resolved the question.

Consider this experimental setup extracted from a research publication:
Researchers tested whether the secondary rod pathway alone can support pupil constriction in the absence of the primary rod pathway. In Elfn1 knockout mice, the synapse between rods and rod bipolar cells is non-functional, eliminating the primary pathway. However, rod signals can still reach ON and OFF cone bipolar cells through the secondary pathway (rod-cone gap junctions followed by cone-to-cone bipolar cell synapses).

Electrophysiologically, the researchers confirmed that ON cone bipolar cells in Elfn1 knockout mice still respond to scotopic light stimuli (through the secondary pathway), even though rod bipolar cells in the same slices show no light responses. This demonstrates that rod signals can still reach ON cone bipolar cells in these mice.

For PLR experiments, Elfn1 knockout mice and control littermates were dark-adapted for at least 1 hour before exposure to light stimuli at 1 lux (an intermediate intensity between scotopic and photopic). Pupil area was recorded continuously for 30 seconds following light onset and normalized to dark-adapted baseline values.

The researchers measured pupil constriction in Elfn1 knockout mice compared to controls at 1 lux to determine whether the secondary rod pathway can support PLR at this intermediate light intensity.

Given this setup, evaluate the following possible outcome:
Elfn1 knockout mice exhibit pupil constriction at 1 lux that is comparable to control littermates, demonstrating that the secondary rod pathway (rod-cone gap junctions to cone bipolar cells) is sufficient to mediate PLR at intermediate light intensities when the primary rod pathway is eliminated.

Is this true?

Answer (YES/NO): NO